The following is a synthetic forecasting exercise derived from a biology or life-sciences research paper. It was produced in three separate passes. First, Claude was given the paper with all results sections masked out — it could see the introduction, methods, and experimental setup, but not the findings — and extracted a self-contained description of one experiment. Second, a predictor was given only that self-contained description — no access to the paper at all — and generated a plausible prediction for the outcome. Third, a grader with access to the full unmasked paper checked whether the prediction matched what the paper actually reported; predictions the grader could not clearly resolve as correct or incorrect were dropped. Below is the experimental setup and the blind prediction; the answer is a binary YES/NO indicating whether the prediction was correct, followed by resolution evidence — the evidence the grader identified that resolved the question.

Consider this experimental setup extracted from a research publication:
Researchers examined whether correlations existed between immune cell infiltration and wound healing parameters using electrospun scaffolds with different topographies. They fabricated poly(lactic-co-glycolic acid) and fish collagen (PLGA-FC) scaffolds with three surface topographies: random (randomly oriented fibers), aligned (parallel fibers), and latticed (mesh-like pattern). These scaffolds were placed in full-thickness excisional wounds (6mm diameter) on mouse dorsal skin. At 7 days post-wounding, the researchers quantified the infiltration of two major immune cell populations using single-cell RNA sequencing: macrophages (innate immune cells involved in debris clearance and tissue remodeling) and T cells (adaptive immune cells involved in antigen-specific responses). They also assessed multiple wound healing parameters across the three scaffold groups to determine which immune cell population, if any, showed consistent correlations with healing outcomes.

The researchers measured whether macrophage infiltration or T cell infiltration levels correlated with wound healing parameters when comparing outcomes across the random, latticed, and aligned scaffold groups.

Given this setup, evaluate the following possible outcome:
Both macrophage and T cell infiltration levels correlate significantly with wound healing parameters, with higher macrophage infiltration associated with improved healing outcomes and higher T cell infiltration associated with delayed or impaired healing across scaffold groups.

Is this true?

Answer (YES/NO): NO